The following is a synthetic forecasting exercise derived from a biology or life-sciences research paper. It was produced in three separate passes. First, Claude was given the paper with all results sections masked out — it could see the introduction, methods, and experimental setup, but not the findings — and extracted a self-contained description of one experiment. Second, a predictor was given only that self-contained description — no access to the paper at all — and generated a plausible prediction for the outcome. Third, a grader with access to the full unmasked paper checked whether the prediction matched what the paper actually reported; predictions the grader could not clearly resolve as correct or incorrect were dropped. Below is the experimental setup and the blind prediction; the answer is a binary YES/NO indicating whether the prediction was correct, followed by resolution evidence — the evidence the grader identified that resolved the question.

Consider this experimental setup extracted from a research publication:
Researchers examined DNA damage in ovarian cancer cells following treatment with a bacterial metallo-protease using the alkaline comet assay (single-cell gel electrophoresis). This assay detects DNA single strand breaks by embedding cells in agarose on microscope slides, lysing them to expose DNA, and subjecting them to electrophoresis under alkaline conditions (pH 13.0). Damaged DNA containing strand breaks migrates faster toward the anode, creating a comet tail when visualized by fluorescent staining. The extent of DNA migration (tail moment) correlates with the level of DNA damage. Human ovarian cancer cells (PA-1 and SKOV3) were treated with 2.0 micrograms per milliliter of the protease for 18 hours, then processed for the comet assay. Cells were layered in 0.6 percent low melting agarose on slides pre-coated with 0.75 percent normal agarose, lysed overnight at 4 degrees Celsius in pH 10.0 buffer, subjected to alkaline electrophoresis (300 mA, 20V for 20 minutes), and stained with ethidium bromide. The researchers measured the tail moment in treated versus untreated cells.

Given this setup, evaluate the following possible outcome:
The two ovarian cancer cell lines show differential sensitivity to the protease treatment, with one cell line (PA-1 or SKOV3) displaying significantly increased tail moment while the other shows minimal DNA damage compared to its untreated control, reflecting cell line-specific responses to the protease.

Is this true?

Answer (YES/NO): NO